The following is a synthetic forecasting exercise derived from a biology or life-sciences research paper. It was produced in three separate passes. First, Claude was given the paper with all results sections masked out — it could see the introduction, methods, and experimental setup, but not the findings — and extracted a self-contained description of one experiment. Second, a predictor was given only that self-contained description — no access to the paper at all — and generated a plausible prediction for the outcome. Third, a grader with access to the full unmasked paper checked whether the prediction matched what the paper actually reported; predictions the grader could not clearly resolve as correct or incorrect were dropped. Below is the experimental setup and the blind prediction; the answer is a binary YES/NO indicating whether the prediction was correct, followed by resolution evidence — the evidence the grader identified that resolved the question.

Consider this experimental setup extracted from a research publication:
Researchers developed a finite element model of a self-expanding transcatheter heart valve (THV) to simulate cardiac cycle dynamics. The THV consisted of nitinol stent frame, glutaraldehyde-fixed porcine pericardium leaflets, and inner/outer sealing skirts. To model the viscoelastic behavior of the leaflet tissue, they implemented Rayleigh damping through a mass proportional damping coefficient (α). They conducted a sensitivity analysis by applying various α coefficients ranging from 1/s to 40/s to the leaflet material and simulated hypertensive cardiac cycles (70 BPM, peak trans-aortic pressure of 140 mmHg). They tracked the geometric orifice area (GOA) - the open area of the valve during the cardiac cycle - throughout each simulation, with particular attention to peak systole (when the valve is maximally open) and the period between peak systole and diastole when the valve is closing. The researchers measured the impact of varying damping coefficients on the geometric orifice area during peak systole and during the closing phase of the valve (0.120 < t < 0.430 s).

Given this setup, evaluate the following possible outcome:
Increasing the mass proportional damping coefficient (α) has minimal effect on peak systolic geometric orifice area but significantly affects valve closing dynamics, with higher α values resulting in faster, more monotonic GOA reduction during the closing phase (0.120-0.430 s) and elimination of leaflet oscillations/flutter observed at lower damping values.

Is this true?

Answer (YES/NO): YES